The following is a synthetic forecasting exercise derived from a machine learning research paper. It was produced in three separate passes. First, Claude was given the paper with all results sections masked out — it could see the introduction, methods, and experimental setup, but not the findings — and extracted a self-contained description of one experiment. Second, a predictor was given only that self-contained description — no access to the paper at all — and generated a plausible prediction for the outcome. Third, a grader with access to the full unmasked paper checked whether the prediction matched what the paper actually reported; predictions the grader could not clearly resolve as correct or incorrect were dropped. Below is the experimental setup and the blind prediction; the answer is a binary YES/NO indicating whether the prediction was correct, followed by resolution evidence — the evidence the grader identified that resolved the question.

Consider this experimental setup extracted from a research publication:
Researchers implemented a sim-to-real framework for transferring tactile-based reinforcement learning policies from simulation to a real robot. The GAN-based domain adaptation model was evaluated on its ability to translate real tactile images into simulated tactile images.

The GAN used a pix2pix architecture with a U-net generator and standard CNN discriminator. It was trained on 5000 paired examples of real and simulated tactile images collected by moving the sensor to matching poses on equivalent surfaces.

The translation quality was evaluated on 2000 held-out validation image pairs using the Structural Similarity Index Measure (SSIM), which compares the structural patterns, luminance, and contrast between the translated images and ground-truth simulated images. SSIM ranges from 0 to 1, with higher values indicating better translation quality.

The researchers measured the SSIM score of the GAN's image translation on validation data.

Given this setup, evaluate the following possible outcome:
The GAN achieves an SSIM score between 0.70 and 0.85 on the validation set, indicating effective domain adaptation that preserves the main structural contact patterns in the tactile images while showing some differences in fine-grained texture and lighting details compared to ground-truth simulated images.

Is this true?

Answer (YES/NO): NO